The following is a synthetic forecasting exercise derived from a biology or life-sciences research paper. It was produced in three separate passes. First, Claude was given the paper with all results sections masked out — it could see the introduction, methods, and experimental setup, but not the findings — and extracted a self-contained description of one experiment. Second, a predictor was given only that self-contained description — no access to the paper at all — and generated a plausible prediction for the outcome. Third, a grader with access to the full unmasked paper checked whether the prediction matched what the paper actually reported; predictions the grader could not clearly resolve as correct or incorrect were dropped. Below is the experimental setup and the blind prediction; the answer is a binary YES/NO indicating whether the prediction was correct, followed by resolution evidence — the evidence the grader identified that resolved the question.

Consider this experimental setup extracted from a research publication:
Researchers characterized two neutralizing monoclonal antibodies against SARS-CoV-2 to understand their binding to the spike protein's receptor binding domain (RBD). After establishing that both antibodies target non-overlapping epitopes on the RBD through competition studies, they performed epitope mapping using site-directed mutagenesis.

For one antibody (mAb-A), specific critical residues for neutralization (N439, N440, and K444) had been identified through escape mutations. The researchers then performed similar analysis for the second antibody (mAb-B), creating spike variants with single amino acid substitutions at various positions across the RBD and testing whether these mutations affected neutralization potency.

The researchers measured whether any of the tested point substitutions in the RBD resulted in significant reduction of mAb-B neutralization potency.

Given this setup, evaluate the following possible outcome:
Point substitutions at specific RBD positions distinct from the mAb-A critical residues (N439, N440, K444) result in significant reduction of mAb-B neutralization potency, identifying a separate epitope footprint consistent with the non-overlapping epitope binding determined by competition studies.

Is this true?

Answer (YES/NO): NO